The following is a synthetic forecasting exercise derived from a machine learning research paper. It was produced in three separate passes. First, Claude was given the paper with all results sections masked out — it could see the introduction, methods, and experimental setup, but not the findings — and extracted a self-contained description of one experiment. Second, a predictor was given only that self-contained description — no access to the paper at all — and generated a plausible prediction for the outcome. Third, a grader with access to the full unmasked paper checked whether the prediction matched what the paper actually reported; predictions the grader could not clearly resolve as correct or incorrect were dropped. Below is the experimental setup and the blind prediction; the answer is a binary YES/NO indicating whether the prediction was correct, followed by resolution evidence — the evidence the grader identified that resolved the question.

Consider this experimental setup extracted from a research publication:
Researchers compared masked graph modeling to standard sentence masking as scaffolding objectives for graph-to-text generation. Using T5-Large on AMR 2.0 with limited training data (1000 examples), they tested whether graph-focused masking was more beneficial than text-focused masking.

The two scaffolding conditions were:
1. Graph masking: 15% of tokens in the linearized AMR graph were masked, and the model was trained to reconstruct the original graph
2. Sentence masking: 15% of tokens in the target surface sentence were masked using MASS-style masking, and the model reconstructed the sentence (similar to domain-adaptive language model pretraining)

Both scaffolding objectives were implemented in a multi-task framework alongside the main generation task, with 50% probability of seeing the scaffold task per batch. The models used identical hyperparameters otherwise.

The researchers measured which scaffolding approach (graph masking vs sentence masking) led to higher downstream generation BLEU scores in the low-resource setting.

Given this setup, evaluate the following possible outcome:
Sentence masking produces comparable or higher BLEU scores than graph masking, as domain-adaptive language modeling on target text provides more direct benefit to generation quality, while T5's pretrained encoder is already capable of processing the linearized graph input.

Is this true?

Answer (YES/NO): NO